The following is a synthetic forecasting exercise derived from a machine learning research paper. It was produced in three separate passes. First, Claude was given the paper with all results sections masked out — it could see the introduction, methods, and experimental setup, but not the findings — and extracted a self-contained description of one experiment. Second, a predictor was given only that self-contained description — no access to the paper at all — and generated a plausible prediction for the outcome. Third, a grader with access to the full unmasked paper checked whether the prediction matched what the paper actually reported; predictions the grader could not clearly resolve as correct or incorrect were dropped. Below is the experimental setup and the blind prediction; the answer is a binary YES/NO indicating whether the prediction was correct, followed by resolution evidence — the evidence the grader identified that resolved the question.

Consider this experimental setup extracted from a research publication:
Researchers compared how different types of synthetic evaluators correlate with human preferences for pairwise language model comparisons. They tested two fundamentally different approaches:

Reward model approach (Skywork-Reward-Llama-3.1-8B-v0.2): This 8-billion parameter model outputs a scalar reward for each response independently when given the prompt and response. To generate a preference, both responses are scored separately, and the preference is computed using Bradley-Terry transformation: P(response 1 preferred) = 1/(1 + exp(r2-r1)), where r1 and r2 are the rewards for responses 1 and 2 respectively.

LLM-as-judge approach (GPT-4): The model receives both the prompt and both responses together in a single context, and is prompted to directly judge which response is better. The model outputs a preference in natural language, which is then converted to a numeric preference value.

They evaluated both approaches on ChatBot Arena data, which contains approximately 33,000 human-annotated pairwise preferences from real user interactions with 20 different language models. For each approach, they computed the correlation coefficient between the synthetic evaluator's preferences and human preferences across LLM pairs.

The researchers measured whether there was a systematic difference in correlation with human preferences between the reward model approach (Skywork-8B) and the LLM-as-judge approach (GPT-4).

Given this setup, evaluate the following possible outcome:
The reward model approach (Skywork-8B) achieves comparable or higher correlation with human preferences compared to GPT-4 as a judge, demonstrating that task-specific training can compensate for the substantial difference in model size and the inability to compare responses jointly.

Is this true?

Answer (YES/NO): NO